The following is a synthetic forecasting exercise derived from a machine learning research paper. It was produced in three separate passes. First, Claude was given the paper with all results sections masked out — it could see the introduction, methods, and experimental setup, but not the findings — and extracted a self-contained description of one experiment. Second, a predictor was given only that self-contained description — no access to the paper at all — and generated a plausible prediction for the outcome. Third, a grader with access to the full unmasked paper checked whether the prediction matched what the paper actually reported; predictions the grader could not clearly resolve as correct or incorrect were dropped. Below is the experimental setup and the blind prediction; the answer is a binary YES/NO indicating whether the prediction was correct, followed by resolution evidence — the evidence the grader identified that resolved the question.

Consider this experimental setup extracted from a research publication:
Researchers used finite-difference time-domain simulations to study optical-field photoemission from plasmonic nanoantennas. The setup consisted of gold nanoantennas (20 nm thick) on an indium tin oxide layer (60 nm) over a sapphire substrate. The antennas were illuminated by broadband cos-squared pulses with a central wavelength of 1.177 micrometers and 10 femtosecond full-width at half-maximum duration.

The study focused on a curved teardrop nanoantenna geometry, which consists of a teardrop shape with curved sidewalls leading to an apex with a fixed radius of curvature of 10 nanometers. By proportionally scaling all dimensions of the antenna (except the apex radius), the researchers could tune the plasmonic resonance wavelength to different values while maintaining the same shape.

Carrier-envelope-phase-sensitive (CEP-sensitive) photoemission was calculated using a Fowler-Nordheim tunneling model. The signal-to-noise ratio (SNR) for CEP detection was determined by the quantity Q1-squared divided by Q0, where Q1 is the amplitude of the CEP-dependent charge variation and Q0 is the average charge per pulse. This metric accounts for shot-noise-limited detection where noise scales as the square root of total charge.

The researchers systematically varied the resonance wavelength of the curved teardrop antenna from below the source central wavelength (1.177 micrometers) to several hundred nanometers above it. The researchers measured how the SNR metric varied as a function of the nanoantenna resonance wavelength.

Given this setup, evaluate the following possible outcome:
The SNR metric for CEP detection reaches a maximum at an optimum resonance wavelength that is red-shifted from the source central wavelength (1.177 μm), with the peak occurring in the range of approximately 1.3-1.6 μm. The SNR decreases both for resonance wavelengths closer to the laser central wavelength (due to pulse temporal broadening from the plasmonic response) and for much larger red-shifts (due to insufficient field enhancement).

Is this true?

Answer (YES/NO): YES